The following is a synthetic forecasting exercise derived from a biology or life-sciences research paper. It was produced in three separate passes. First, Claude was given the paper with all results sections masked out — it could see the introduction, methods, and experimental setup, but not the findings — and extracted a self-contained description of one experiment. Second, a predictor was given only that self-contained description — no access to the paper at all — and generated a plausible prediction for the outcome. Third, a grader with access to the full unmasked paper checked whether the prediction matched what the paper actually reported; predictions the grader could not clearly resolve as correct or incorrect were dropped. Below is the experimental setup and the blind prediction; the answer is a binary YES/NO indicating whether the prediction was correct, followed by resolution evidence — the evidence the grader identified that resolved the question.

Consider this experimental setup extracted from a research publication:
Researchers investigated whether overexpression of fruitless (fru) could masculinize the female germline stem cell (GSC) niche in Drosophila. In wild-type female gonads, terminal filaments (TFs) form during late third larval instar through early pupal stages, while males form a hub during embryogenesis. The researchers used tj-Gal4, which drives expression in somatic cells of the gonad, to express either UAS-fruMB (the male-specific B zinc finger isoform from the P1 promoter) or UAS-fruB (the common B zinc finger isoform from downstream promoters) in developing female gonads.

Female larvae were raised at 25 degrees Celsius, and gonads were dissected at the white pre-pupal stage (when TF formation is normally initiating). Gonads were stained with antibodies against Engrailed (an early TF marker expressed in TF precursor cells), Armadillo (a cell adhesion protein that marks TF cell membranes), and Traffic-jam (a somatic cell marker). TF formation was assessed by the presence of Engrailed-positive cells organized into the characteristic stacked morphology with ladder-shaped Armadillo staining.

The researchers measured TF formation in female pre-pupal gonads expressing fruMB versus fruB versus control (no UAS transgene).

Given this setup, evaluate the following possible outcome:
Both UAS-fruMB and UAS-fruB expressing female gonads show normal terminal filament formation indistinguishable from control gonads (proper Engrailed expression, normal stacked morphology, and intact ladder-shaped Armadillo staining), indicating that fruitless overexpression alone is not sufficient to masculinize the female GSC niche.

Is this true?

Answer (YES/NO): NO